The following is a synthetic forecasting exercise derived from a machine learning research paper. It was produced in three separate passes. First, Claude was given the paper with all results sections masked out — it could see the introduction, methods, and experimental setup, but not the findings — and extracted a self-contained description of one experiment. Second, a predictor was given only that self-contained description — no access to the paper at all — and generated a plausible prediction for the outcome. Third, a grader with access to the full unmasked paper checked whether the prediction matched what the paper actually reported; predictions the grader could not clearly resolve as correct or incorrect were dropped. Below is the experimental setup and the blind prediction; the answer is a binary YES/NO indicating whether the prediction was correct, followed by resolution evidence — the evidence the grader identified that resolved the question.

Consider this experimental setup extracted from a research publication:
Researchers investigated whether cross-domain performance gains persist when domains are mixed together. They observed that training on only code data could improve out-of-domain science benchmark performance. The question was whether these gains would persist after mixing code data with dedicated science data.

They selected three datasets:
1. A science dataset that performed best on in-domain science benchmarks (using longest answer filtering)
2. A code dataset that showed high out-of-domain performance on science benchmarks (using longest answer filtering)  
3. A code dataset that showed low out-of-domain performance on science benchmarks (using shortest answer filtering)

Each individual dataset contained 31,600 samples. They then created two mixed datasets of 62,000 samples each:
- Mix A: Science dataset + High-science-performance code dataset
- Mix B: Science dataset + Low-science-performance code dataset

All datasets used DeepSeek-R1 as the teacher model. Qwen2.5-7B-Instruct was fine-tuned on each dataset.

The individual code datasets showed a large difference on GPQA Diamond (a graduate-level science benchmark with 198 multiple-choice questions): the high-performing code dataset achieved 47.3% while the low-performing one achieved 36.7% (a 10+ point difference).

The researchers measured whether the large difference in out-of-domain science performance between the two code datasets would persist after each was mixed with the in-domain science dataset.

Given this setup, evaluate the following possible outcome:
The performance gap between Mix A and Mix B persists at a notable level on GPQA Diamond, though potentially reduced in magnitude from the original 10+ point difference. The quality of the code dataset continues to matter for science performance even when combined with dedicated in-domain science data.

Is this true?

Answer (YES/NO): NO